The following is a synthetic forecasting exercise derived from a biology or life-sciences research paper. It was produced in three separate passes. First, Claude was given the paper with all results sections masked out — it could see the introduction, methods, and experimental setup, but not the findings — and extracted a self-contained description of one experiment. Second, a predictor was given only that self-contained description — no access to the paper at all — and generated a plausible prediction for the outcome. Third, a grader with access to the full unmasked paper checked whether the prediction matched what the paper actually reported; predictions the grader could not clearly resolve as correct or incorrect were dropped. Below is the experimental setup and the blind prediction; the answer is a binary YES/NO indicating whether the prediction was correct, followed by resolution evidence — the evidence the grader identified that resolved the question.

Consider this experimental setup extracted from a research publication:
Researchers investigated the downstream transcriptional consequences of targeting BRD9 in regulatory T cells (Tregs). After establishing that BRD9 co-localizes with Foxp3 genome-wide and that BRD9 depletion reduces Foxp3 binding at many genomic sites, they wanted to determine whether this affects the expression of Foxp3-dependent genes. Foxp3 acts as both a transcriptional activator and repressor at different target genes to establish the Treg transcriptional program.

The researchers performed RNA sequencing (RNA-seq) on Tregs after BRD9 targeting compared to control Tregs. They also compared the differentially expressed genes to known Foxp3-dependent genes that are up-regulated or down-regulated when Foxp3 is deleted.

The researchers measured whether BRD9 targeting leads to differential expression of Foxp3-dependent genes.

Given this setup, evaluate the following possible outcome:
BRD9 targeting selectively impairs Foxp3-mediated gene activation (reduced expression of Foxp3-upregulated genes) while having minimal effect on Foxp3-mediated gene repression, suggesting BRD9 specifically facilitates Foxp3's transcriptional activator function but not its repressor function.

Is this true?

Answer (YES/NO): NO